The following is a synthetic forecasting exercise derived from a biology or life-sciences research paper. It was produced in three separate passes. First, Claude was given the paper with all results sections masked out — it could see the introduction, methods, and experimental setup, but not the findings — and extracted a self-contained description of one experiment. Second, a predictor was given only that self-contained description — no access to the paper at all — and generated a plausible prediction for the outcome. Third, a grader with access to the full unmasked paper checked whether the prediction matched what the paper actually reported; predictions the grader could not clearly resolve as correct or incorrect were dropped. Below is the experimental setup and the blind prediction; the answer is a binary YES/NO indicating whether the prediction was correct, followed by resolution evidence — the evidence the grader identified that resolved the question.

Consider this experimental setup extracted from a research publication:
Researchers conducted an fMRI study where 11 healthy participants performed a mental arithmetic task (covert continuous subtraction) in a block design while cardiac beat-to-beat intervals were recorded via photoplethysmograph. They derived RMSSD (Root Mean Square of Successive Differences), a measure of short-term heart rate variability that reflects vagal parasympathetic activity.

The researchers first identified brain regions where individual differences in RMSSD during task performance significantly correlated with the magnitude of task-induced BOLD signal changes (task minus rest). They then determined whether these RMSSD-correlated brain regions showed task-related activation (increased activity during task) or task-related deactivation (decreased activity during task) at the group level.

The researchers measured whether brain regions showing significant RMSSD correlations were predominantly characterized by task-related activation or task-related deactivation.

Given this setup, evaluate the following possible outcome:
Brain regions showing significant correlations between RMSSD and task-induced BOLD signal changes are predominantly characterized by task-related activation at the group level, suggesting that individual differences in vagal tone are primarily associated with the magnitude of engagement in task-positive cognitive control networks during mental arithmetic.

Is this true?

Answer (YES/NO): NO